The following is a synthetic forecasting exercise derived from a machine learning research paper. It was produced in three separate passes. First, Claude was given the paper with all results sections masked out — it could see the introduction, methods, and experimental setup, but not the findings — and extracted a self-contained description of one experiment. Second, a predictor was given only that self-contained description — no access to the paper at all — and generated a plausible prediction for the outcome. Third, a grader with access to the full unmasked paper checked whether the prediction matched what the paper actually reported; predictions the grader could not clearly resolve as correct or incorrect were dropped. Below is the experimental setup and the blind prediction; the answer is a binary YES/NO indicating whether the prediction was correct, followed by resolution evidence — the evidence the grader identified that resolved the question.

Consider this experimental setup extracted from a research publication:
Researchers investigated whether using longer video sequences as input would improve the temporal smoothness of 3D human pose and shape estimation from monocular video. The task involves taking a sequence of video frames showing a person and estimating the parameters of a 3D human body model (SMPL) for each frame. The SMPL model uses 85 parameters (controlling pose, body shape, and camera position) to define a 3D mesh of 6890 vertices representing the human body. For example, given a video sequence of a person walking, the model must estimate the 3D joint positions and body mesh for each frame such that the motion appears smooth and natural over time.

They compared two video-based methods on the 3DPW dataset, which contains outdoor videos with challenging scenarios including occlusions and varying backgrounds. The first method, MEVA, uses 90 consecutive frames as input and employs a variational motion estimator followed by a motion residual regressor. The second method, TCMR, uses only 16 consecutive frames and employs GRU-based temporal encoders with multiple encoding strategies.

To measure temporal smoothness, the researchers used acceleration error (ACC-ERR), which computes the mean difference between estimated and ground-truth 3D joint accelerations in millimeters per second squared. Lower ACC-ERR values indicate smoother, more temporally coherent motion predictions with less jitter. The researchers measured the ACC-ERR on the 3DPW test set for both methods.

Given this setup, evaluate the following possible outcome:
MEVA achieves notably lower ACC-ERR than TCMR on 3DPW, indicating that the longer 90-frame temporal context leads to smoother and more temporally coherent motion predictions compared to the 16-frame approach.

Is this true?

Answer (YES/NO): NO